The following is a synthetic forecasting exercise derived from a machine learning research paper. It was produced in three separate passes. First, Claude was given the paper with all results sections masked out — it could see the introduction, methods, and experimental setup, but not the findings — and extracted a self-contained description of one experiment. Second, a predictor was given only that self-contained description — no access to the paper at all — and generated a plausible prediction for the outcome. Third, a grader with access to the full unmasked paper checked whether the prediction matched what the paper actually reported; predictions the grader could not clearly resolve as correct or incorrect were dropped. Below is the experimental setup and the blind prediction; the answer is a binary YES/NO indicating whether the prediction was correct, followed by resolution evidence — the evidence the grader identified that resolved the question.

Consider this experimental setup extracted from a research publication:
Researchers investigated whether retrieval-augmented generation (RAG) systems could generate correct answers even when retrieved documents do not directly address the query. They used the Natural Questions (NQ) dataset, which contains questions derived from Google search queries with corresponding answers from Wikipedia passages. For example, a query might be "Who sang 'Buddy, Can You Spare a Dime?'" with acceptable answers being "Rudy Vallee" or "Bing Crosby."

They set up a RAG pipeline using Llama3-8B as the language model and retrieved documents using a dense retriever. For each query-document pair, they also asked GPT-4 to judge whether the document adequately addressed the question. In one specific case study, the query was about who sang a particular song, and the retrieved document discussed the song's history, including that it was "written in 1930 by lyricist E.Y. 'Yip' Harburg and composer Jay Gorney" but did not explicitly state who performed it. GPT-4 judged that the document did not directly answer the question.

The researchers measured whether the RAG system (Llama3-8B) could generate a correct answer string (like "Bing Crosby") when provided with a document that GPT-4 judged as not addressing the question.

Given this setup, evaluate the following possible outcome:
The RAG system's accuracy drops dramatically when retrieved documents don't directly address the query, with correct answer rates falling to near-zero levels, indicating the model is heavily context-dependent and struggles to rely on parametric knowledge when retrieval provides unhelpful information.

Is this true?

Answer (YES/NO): NO